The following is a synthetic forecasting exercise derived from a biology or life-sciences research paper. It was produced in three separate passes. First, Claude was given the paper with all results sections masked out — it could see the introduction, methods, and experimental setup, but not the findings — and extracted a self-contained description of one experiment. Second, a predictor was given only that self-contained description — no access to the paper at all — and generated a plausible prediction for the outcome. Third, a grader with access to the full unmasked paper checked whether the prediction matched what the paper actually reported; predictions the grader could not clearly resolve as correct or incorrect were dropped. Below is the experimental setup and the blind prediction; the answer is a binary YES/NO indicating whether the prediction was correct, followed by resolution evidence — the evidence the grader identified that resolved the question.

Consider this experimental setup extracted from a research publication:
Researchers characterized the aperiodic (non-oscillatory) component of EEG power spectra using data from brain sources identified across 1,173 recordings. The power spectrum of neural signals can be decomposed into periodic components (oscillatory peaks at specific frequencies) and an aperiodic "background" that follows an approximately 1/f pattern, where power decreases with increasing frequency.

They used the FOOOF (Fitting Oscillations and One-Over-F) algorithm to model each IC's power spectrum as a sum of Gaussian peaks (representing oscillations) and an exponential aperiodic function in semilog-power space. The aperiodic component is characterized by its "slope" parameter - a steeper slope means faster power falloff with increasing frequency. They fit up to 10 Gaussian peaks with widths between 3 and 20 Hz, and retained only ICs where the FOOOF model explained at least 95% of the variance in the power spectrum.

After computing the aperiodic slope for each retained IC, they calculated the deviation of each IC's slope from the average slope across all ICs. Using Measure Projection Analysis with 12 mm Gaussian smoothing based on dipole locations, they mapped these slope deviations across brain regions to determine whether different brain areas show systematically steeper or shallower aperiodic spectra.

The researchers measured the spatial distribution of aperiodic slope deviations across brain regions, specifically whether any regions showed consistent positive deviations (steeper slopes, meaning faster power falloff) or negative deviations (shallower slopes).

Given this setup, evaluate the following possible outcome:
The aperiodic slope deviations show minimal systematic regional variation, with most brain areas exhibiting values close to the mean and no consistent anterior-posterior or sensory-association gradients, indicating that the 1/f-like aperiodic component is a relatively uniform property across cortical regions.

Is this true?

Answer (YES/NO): NO